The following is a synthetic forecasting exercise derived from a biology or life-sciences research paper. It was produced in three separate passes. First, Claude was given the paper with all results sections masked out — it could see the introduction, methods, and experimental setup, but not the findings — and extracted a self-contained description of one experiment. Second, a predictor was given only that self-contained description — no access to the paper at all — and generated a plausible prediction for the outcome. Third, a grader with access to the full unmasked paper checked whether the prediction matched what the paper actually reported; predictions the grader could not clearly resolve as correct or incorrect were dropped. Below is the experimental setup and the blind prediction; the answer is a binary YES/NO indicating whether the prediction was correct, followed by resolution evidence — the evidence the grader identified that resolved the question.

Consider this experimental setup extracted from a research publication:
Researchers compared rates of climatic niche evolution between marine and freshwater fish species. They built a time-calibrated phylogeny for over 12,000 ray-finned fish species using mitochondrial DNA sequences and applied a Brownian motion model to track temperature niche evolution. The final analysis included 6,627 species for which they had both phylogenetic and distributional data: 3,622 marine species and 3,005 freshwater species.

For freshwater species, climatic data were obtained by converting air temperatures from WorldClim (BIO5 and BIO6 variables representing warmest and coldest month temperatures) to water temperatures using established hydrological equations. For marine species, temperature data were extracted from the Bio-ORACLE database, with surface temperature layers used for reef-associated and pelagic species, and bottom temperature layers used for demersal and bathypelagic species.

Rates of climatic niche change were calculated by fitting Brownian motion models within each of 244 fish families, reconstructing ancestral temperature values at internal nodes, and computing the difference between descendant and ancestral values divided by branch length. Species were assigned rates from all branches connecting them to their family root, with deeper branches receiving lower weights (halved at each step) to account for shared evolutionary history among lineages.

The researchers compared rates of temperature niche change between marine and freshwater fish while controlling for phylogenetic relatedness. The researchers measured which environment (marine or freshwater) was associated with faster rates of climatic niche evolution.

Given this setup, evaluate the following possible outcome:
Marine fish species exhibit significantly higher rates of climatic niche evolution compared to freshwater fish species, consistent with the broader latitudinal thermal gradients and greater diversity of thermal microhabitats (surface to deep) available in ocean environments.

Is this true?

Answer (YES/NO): YES